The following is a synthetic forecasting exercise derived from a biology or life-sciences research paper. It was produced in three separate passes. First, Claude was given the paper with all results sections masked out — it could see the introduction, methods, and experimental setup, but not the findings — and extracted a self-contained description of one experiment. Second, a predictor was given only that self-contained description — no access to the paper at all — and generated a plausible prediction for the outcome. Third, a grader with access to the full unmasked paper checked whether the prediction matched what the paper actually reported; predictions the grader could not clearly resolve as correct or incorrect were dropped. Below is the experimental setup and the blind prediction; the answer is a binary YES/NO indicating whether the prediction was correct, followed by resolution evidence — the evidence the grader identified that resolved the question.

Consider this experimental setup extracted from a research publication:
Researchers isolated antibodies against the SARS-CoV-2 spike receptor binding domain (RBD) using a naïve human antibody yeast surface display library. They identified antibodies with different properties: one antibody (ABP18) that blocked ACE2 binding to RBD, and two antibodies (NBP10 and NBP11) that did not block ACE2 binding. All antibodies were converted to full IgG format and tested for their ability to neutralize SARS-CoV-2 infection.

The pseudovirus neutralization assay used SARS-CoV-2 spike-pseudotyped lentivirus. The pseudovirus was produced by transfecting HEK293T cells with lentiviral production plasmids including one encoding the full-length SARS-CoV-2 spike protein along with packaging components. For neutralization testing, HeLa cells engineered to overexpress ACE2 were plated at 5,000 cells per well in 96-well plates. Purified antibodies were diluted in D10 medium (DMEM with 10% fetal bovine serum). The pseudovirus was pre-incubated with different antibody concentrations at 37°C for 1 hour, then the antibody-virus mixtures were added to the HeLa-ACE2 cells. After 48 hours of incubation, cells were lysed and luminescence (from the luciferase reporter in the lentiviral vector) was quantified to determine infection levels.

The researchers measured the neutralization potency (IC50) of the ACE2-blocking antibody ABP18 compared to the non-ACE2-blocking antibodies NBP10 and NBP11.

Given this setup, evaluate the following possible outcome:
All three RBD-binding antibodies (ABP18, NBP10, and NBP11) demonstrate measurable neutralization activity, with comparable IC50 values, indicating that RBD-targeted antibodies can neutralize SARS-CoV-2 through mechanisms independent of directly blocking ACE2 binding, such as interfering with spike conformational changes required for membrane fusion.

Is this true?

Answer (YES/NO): NO